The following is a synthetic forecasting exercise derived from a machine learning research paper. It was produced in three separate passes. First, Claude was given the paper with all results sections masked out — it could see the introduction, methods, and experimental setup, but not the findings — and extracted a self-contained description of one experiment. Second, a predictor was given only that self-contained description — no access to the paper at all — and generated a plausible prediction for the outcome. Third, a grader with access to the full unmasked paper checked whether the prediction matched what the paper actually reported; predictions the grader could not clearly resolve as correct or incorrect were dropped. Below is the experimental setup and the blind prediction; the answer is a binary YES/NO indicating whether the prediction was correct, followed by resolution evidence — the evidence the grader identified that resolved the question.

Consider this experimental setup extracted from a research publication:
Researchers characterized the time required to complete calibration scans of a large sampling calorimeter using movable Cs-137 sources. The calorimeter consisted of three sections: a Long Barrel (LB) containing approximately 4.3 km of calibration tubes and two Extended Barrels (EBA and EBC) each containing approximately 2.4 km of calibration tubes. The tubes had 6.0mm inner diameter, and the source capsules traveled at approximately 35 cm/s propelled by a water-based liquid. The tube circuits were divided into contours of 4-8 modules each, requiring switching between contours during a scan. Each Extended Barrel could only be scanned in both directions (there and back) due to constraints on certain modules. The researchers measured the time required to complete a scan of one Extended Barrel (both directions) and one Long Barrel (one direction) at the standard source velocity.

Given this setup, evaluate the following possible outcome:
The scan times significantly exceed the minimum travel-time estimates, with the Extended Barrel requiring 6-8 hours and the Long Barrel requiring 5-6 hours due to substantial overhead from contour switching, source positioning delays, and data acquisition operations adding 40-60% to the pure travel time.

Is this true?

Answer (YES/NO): NO